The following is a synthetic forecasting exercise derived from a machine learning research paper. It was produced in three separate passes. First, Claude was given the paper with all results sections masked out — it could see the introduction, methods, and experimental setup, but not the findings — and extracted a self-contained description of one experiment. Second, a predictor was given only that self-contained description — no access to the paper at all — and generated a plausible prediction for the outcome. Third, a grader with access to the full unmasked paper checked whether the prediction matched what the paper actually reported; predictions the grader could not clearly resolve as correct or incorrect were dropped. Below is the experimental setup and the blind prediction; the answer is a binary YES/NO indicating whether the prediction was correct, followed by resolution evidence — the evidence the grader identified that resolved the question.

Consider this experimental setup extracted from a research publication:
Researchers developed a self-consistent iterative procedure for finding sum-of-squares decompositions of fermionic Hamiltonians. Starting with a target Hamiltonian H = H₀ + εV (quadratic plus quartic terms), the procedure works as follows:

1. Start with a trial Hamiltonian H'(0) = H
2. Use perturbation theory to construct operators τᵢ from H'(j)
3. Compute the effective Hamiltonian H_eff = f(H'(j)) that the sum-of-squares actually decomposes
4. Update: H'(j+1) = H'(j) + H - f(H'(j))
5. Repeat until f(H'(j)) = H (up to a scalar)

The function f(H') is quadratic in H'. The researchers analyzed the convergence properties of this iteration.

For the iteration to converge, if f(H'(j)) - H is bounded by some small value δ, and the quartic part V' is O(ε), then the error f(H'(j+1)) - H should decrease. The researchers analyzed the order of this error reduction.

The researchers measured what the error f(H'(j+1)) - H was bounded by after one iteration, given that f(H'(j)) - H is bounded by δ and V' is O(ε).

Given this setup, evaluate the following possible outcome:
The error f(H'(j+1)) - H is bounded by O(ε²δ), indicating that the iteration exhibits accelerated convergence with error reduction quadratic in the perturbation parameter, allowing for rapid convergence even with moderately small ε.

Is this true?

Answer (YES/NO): NO